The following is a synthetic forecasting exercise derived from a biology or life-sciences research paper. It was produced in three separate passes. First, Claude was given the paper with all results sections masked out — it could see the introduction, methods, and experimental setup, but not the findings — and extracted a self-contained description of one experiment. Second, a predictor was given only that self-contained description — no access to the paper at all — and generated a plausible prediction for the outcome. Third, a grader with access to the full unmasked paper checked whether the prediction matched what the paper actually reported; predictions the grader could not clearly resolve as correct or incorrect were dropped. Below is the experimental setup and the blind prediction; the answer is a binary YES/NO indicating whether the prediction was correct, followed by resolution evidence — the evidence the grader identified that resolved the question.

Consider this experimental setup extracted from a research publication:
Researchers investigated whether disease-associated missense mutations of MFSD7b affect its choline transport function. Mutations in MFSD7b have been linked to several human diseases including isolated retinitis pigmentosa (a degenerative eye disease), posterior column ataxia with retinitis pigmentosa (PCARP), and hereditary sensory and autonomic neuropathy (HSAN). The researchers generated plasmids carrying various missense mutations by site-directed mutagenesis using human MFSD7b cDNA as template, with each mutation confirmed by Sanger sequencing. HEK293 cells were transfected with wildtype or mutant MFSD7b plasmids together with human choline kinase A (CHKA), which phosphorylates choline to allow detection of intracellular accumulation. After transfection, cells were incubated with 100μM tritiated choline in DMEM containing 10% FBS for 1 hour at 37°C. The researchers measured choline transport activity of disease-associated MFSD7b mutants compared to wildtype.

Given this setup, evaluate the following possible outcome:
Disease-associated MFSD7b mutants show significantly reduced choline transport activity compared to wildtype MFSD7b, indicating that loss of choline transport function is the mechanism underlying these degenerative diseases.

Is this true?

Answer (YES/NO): NO